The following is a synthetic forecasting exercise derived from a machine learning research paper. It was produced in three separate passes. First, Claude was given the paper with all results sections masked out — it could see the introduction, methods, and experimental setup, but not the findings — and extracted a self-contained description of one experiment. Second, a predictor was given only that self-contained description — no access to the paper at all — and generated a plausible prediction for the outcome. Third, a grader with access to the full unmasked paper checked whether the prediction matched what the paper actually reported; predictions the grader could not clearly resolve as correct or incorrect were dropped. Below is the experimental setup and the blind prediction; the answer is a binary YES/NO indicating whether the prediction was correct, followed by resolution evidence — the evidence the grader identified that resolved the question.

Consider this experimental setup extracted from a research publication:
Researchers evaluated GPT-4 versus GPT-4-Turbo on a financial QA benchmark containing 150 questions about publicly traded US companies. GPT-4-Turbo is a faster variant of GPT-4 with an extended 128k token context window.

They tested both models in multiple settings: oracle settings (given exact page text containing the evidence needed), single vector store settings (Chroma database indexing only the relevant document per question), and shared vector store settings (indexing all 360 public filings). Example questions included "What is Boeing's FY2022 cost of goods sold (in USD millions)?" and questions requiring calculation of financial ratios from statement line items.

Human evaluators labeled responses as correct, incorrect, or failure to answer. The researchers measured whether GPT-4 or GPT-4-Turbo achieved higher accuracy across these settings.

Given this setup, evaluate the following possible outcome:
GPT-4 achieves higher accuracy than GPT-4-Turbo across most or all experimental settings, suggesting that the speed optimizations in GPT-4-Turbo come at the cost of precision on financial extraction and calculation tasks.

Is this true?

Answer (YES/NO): NO